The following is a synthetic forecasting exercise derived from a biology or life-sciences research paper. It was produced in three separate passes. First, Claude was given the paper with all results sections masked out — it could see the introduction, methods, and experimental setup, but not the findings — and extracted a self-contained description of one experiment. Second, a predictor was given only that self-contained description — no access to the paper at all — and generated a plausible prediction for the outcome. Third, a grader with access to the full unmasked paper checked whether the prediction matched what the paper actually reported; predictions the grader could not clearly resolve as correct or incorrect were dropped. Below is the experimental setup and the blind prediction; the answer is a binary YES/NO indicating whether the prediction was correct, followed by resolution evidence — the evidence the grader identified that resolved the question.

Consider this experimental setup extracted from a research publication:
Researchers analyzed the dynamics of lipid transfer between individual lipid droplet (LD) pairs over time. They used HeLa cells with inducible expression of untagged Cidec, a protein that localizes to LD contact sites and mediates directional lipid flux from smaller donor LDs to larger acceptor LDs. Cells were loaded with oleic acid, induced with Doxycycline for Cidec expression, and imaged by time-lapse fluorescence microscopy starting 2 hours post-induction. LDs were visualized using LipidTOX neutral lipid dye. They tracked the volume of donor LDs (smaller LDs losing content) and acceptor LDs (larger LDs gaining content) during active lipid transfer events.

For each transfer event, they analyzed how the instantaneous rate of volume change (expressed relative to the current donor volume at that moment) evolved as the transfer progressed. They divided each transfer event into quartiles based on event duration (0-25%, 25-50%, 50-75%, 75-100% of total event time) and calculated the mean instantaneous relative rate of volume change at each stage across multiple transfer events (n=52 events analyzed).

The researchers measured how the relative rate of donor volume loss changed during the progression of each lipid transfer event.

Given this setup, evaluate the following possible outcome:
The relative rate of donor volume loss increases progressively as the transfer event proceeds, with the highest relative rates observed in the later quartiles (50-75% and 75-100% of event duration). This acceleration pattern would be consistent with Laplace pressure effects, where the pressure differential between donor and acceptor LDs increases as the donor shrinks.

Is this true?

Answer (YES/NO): YES